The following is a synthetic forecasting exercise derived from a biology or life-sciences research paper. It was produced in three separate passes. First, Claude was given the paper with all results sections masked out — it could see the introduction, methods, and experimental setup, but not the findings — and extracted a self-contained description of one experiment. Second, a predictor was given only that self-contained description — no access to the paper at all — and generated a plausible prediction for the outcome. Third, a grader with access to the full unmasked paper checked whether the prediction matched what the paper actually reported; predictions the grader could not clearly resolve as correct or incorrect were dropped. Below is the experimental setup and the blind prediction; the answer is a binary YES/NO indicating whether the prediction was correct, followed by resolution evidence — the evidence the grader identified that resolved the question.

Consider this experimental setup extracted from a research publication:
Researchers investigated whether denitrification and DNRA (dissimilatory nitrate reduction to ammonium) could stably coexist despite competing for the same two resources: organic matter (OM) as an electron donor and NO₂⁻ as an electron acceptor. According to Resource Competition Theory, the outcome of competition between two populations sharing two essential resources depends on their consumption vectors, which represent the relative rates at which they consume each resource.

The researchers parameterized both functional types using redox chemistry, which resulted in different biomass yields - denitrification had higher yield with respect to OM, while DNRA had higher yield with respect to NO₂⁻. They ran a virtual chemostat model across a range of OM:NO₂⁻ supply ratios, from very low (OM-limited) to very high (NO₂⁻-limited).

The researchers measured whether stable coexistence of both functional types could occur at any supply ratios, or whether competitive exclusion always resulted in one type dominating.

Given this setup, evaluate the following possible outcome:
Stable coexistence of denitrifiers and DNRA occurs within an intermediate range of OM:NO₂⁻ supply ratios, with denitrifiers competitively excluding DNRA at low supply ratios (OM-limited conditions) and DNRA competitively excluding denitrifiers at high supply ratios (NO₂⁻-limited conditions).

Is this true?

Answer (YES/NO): YES